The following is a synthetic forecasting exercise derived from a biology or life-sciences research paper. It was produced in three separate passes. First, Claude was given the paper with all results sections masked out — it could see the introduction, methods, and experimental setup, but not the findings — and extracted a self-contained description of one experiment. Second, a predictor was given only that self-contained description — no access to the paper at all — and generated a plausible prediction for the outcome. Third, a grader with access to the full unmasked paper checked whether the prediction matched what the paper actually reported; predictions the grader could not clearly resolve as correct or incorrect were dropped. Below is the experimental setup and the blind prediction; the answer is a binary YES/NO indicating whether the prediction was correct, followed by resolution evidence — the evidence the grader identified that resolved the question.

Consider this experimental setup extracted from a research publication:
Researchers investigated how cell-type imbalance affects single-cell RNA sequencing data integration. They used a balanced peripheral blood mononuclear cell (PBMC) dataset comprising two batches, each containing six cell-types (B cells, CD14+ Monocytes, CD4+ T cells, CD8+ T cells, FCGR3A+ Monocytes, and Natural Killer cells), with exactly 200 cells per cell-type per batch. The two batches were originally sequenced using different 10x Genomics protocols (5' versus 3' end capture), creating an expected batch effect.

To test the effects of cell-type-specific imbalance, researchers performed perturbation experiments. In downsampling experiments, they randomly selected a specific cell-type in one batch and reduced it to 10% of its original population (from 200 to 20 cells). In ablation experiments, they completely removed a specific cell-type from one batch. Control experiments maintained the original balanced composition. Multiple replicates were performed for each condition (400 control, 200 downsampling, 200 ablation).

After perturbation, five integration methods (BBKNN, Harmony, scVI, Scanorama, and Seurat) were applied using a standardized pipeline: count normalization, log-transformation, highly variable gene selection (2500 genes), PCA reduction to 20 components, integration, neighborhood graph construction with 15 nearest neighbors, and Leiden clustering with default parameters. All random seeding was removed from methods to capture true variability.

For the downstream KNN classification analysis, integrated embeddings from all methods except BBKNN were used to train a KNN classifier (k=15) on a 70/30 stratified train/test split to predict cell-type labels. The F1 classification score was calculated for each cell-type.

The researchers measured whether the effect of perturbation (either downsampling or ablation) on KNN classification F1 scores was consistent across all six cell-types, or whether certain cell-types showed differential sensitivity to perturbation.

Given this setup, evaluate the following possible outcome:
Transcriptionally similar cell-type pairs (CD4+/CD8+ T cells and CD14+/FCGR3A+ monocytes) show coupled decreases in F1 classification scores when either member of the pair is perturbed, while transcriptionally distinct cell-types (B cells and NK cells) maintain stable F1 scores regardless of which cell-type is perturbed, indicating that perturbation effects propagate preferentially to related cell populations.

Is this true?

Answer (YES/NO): NO